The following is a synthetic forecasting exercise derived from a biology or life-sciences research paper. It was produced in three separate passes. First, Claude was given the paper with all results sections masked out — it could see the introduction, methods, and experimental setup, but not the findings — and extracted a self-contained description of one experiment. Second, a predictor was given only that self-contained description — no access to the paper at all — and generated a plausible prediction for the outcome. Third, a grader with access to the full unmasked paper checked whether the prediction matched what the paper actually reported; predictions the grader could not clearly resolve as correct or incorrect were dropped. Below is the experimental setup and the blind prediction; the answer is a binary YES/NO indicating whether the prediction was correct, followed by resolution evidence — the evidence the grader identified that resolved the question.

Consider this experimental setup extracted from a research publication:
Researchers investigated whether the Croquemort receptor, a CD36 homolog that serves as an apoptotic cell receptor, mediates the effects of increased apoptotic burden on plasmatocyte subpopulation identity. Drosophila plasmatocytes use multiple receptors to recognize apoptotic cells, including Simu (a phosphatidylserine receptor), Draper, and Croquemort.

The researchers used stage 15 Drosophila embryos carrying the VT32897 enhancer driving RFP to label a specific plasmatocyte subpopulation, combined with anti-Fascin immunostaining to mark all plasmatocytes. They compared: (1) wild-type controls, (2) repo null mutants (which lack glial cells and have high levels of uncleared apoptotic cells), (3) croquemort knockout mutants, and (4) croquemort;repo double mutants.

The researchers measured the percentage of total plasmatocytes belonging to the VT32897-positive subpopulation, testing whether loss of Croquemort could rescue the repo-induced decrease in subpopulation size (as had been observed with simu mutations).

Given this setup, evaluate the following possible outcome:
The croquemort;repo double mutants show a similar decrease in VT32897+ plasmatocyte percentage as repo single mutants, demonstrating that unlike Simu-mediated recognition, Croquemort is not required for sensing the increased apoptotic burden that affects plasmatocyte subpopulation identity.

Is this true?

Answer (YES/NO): YES